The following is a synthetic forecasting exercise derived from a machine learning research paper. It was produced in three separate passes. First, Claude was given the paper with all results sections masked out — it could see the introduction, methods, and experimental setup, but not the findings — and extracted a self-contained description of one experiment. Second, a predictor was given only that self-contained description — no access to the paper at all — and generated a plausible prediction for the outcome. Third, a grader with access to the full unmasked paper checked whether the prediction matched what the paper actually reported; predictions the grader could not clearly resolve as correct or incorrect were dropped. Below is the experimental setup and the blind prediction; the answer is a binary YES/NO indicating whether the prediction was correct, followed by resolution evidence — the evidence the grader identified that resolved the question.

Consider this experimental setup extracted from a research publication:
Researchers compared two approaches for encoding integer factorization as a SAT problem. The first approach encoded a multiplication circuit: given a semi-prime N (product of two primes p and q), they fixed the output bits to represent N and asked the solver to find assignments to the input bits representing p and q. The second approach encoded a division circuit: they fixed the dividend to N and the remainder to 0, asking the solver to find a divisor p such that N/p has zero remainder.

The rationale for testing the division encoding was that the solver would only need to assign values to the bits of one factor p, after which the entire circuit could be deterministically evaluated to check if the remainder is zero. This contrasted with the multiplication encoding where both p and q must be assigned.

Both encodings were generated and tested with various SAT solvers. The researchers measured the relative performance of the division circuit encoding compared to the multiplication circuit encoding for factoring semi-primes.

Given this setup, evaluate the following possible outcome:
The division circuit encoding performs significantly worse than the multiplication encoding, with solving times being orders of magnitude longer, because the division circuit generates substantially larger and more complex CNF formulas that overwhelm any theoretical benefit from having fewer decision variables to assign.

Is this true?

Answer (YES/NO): YES